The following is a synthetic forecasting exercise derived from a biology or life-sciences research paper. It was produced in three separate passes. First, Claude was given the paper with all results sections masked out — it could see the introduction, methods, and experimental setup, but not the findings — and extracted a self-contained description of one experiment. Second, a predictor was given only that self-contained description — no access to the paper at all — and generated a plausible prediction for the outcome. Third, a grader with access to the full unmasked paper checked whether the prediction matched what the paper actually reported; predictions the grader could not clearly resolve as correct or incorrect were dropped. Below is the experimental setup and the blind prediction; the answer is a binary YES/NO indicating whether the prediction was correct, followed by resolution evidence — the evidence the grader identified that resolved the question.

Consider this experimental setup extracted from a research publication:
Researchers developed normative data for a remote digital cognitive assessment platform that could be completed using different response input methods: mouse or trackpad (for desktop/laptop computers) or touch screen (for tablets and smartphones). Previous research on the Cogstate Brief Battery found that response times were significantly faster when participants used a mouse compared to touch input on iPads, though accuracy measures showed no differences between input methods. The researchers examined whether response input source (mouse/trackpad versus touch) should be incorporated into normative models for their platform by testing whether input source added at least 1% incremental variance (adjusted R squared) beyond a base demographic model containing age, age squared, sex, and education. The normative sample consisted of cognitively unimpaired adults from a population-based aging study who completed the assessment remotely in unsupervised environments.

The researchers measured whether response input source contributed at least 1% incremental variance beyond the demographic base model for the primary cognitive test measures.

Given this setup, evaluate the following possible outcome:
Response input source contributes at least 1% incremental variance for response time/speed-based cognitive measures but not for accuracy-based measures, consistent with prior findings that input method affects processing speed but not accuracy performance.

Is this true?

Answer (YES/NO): NO